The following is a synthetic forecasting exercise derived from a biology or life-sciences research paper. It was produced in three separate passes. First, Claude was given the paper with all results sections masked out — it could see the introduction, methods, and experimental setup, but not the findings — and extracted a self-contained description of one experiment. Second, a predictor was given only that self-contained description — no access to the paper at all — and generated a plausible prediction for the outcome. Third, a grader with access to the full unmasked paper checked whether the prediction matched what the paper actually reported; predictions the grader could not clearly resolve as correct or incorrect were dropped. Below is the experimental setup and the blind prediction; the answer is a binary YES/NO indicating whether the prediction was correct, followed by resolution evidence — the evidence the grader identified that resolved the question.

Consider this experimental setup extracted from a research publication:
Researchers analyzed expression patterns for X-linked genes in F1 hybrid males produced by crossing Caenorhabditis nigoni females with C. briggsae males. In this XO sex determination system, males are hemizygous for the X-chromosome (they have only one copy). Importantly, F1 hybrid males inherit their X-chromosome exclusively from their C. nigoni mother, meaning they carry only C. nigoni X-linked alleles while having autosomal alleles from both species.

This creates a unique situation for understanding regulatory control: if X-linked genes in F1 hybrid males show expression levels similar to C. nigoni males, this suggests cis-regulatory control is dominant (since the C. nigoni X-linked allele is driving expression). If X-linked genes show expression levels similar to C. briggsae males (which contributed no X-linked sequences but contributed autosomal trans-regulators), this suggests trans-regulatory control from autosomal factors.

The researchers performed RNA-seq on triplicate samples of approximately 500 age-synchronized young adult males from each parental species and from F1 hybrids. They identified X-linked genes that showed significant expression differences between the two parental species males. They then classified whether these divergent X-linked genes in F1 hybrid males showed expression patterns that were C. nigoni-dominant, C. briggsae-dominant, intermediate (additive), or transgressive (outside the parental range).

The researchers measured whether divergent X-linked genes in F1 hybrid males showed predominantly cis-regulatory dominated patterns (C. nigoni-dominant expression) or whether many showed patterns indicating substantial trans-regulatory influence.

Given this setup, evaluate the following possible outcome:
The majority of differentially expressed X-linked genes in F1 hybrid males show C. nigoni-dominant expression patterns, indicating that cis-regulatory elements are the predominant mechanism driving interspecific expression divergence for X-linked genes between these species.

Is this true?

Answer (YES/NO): NO